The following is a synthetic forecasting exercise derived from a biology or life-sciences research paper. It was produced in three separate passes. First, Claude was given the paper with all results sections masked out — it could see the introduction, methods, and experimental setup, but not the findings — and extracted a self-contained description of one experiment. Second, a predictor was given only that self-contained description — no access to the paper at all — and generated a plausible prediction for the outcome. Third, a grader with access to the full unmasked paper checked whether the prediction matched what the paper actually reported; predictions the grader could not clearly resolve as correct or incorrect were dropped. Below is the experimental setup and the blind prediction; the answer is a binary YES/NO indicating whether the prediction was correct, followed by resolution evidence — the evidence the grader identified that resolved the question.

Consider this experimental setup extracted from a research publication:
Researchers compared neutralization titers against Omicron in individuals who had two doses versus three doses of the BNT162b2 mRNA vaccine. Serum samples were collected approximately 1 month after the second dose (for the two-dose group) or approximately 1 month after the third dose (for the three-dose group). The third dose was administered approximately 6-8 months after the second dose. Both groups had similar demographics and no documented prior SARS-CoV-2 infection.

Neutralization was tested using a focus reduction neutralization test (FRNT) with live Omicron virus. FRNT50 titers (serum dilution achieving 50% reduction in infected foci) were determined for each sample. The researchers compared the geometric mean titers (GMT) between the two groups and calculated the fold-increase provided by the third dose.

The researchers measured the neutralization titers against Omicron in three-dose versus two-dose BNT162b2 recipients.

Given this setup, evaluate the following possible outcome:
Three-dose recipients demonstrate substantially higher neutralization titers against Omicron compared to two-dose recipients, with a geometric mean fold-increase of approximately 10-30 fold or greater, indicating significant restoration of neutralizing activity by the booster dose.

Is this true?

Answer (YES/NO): YES